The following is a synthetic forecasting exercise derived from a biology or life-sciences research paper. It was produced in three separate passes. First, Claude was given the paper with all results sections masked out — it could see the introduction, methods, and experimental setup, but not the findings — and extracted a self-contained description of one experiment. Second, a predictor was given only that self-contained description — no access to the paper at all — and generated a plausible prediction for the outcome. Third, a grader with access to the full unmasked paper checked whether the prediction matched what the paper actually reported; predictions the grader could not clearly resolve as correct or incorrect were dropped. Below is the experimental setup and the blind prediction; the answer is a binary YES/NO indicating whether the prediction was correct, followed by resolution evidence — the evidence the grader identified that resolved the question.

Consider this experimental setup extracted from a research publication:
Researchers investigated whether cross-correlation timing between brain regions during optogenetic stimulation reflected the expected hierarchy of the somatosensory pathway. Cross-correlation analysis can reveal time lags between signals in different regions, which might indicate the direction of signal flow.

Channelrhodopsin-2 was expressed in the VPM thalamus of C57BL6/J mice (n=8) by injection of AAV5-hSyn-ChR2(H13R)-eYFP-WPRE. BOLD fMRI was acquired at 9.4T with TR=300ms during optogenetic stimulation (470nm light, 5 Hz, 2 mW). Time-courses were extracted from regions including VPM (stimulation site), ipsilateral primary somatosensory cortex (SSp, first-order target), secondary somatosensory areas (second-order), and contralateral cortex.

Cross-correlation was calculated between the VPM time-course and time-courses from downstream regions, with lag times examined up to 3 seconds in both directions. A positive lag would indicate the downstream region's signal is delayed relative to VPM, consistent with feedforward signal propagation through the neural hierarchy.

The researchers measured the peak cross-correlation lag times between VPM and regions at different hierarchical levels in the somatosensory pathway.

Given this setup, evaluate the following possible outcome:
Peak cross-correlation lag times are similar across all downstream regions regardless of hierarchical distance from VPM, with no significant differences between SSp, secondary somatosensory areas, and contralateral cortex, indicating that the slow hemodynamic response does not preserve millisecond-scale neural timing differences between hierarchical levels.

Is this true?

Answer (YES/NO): NO